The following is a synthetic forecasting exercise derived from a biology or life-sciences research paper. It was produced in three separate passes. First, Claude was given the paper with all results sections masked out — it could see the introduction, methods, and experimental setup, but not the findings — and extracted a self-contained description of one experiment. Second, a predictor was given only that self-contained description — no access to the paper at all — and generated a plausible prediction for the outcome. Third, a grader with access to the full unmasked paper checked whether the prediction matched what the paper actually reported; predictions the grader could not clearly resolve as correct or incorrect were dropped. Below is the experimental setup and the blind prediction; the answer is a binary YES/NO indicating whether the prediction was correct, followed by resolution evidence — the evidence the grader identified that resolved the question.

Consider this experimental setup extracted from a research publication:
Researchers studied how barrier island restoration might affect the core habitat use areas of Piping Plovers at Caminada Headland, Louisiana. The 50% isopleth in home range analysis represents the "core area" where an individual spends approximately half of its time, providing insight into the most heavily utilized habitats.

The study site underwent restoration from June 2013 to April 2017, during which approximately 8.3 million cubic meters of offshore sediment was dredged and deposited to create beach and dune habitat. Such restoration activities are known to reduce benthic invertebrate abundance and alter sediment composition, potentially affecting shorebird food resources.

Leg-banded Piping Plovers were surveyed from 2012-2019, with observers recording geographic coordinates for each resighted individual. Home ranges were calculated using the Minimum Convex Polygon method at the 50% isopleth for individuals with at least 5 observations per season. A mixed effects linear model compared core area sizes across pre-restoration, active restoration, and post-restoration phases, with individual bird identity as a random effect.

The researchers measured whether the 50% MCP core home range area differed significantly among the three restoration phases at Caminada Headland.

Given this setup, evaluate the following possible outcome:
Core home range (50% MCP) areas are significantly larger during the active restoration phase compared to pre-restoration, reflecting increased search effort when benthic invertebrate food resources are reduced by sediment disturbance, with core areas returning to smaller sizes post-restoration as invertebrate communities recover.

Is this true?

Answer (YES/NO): NO